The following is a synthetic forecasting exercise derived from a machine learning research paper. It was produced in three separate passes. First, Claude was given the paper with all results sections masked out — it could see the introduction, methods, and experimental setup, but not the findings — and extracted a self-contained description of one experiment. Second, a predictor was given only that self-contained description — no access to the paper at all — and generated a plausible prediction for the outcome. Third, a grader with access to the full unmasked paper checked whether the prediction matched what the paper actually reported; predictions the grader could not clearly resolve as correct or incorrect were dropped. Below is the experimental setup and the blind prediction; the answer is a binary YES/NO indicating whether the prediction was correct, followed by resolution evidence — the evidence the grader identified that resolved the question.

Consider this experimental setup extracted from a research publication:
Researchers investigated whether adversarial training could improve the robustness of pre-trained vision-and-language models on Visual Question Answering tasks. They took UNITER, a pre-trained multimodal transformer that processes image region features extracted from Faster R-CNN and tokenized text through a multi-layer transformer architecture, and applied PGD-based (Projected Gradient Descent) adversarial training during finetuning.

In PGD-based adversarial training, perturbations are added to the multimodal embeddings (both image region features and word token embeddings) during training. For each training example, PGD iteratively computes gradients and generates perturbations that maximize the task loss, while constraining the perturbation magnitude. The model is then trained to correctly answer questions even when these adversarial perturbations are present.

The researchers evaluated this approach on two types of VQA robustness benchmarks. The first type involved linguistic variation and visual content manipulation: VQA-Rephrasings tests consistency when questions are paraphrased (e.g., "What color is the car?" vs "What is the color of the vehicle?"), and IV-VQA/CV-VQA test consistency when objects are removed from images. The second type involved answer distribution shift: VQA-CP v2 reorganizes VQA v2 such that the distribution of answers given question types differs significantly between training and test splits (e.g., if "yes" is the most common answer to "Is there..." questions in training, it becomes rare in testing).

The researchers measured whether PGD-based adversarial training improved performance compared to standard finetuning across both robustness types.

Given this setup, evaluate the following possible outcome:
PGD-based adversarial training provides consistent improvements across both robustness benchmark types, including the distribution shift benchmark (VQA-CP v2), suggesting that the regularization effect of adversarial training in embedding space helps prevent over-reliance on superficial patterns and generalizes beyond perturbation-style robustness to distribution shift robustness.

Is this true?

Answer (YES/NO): NO